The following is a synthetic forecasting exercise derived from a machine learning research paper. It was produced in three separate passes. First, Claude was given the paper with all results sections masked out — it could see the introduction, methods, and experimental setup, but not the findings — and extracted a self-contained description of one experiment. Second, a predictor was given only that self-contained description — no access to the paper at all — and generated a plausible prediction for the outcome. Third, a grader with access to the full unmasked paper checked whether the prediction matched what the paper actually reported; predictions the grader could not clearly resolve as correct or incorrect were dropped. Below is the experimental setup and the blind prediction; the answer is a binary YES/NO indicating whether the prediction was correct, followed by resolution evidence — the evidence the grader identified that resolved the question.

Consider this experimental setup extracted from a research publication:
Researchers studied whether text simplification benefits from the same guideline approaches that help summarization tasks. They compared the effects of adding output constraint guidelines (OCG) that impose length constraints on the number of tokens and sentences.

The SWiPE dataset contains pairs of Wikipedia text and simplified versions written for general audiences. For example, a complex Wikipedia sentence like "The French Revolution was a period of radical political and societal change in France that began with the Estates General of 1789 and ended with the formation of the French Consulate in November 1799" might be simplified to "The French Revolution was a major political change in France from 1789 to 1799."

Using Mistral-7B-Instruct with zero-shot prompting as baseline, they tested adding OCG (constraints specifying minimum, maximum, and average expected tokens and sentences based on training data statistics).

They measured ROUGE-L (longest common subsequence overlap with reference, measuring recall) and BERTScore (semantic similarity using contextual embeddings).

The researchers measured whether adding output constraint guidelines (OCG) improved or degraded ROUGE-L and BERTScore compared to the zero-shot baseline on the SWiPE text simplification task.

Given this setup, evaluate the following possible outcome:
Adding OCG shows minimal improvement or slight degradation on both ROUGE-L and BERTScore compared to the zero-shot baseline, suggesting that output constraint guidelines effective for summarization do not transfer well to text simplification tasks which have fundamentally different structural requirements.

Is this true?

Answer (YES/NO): NO